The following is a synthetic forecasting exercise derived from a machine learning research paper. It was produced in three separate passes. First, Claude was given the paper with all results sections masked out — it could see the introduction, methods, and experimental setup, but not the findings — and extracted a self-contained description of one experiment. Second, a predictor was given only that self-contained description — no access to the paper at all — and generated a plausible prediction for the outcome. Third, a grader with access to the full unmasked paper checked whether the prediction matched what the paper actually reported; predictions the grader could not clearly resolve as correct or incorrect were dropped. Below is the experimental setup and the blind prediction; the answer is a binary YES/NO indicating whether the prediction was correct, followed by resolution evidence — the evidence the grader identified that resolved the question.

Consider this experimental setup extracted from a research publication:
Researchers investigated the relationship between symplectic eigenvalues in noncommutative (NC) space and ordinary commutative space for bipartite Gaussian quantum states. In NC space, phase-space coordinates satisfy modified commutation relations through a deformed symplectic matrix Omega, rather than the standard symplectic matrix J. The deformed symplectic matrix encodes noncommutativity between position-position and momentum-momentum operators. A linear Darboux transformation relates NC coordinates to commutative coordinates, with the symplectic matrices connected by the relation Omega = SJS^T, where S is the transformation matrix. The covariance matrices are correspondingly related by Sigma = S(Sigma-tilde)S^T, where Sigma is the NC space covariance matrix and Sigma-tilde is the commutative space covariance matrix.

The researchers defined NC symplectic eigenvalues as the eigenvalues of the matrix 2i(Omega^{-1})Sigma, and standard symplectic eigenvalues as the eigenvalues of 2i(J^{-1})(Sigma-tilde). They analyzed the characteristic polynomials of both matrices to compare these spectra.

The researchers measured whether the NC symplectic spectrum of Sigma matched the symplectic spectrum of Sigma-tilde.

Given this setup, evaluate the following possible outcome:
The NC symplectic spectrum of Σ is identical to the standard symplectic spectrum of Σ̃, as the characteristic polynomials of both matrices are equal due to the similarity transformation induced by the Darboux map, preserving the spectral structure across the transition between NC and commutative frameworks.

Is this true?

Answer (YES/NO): YES